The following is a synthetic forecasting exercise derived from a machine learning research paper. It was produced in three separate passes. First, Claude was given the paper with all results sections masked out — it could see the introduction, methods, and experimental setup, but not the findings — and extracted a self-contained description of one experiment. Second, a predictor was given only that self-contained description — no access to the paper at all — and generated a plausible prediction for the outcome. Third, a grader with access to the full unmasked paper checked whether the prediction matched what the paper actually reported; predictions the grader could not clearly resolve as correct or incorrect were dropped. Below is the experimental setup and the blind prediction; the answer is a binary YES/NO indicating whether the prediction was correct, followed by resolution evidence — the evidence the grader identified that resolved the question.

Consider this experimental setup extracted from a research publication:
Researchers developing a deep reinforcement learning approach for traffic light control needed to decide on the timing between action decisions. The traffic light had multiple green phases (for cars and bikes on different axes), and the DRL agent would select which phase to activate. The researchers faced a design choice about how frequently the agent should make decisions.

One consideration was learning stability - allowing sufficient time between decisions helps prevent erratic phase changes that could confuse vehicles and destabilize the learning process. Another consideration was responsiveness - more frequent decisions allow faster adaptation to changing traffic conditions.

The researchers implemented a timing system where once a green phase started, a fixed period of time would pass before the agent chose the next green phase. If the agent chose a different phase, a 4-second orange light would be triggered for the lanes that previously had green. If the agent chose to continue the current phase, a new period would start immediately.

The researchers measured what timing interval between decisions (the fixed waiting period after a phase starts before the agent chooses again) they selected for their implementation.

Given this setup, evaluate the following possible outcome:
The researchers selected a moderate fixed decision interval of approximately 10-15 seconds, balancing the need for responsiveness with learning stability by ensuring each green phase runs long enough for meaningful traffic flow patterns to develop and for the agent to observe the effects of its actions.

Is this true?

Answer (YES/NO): YES